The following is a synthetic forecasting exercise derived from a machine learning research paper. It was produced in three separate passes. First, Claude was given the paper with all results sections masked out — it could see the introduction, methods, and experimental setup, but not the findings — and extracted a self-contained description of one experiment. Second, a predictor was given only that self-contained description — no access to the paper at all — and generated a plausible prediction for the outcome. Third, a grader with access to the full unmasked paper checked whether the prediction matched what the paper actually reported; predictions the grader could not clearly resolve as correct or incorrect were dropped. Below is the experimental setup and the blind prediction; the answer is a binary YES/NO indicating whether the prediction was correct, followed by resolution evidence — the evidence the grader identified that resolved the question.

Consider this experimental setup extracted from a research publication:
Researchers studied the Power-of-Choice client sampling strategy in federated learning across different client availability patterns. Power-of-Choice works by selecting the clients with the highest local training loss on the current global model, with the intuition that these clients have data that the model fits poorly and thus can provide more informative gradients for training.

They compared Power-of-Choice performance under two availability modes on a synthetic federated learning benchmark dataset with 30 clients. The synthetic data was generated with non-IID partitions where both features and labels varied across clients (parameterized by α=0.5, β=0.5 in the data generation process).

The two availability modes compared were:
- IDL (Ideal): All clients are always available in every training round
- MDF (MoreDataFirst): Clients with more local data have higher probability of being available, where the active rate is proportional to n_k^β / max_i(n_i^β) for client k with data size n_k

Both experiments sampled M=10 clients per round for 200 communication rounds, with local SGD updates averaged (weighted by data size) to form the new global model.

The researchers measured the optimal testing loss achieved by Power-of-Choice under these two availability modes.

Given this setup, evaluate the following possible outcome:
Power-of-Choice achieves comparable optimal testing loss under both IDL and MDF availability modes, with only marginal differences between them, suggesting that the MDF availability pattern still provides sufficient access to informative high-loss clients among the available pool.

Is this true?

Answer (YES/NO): NO